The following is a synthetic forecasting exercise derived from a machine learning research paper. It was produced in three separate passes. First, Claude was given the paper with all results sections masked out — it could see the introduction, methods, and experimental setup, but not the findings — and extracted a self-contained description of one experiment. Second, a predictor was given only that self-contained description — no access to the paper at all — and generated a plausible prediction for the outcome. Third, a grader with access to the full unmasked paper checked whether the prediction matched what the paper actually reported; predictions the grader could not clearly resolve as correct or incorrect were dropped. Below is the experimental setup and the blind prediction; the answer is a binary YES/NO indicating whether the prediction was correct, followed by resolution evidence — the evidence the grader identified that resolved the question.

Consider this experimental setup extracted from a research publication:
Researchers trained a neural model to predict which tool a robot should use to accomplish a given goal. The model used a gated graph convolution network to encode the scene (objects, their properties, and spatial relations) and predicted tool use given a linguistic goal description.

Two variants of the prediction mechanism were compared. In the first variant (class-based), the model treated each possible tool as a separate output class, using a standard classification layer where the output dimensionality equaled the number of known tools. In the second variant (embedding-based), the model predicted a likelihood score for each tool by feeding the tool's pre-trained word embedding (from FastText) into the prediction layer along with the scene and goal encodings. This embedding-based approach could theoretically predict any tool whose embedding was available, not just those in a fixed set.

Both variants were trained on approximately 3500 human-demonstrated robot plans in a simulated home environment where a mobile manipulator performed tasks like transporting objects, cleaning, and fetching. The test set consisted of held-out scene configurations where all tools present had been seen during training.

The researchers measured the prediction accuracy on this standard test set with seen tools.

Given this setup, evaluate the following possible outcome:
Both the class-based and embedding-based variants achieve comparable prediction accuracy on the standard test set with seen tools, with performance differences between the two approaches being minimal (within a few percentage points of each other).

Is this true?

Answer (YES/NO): NO